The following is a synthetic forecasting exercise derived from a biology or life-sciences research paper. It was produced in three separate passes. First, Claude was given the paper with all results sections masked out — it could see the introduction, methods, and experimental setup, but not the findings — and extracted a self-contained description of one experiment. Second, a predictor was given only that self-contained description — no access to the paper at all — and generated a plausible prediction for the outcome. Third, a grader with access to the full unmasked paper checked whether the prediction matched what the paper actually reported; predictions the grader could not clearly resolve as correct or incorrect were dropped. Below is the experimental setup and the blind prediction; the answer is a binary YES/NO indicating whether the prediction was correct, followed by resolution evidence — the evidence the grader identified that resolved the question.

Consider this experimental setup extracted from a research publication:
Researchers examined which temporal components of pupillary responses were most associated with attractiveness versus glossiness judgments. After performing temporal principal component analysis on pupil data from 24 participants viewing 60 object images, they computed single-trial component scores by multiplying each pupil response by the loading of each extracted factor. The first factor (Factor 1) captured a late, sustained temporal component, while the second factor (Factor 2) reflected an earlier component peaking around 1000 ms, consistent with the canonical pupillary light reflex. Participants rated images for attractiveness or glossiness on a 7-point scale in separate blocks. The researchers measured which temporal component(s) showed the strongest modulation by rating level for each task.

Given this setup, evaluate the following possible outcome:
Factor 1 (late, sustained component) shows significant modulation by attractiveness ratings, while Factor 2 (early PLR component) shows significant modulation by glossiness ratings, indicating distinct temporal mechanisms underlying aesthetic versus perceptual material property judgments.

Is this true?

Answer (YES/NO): NO